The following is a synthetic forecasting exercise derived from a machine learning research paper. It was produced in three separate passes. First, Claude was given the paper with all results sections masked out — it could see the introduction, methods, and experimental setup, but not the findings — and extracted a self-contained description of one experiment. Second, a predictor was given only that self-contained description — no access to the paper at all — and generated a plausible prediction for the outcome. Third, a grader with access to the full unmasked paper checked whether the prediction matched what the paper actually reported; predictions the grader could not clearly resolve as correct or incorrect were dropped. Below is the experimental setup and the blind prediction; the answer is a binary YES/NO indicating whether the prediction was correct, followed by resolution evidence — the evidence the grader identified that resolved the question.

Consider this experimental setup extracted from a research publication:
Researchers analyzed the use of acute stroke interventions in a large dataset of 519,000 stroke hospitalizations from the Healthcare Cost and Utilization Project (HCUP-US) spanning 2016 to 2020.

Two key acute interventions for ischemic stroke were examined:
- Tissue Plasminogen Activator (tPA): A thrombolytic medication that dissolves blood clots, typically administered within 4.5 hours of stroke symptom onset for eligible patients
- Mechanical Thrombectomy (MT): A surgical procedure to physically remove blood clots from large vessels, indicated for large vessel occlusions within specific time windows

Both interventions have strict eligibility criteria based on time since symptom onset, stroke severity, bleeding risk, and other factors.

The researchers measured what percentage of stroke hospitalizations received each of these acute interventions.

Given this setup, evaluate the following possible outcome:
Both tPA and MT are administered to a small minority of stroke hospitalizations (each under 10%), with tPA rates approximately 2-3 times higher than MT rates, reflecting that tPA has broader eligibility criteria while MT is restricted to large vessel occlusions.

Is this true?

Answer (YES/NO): YES